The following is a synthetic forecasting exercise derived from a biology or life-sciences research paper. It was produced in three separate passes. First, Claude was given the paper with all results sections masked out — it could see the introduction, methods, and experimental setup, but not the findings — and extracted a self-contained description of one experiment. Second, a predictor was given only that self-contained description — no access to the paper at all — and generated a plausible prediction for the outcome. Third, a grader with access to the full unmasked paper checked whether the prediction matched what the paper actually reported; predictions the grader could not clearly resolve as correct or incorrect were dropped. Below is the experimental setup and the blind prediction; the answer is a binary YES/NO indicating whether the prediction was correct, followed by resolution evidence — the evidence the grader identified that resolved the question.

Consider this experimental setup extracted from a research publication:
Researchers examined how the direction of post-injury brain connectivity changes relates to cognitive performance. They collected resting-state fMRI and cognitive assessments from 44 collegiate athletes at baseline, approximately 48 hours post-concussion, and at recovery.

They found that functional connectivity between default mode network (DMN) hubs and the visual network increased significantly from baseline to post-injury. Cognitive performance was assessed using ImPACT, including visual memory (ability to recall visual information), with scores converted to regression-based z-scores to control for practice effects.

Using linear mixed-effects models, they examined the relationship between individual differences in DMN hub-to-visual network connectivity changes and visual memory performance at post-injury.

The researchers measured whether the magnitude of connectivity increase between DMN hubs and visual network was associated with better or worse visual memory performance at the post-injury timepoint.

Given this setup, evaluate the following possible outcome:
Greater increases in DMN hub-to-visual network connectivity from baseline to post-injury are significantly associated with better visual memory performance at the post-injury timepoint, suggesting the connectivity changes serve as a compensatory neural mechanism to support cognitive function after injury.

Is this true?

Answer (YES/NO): YES